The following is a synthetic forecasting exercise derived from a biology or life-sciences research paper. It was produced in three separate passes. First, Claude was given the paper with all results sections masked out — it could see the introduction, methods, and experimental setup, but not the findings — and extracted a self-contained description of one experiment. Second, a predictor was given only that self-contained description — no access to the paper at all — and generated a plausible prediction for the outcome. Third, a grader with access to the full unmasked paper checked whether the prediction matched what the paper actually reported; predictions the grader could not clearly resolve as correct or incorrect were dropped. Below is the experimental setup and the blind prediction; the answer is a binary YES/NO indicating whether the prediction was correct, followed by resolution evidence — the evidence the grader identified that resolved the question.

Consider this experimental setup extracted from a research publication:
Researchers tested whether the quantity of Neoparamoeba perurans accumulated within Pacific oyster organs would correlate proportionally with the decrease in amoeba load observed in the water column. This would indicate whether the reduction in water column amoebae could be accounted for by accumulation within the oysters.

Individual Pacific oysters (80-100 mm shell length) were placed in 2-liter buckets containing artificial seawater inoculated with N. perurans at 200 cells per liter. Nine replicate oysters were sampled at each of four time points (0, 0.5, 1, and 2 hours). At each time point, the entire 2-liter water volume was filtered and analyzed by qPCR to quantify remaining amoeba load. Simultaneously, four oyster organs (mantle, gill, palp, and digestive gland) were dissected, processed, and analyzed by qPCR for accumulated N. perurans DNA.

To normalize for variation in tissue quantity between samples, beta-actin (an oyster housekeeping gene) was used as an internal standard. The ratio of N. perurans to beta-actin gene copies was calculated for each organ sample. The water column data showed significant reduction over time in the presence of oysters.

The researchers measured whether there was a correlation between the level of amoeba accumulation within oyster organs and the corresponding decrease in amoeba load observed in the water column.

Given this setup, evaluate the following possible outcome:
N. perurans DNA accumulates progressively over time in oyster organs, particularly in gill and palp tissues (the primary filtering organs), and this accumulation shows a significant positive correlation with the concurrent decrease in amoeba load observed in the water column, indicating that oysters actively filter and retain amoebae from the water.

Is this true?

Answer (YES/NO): NO